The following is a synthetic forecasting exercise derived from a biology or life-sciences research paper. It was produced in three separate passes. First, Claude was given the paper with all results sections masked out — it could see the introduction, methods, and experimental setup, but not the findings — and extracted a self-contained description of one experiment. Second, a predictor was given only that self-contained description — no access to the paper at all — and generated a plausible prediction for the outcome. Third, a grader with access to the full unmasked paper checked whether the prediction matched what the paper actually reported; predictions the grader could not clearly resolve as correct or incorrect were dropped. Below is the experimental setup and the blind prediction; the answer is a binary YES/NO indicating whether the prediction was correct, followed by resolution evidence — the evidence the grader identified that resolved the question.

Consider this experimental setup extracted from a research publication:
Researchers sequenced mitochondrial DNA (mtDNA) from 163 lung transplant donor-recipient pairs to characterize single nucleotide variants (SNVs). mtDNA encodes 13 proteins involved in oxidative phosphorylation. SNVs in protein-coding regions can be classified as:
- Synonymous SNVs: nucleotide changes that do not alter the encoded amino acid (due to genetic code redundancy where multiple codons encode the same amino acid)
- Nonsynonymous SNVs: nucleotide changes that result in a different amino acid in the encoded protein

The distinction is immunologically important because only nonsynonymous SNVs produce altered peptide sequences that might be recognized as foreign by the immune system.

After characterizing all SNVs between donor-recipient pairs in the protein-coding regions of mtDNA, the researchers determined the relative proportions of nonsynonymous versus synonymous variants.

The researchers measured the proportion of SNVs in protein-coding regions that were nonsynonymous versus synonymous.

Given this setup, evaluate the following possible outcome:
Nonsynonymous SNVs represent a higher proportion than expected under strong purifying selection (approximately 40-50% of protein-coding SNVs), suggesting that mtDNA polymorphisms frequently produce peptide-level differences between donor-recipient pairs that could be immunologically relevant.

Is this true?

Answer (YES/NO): NO